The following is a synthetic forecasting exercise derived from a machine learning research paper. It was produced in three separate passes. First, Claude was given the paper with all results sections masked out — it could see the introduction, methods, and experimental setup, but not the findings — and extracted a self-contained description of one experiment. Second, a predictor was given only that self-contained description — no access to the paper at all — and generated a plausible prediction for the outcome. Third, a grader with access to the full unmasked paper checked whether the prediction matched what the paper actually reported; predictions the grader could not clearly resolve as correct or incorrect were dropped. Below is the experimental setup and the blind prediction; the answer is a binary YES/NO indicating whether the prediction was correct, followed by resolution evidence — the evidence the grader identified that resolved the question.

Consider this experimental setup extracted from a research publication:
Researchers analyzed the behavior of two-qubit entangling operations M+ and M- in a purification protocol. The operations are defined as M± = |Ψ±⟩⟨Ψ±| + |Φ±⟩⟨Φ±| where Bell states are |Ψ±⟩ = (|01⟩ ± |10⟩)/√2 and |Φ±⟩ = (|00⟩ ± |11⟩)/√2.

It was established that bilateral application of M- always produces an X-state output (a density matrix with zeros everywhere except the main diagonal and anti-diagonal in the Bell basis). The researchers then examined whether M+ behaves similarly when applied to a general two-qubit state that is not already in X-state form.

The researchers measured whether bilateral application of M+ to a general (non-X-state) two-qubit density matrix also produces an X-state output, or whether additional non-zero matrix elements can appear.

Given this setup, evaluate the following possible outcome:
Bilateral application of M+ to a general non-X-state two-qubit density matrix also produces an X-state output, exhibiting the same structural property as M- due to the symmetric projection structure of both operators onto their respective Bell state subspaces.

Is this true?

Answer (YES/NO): NO